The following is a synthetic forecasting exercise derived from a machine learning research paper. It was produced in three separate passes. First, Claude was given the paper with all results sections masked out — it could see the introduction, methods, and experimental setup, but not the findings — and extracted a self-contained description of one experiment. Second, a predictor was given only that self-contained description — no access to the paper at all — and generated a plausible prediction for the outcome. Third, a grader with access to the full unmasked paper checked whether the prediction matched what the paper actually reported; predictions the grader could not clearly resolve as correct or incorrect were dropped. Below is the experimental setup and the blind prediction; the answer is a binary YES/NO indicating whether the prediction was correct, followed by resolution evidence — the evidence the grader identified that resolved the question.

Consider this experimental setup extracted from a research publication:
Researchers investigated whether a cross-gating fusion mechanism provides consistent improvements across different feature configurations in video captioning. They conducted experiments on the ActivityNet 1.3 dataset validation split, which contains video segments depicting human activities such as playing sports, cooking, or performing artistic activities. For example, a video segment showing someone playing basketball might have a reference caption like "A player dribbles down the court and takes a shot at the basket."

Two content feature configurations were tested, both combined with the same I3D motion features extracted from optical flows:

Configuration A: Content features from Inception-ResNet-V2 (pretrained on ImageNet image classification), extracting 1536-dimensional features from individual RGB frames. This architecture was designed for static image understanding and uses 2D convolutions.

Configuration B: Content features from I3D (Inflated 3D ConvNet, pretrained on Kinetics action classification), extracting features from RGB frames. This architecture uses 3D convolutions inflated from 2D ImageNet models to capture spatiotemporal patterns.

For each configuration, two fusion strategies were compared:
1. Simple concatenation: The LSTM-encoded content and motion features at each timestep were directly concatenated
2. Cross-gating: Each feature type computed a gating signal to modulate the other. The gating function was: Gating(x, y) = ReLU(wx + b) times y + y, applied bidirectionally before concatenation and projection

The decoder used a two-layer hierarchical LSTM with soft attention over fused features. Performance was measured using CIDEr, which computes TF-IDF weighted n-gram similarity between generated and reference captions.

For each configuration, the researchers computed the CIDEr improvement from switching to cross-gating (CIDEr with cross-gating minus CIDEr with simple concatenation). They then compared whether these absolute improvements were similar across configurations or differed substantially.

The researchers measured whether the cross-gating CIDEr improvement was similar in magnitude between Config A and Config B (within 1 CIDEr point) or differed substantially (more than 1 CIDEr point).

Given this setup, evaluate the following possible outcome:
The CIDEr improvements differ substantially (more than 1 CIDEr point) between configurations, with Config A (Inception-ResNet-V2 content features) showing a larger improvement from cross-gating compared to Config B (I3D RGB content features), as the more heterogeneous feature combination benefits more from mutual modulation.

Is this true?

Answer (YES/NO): YES